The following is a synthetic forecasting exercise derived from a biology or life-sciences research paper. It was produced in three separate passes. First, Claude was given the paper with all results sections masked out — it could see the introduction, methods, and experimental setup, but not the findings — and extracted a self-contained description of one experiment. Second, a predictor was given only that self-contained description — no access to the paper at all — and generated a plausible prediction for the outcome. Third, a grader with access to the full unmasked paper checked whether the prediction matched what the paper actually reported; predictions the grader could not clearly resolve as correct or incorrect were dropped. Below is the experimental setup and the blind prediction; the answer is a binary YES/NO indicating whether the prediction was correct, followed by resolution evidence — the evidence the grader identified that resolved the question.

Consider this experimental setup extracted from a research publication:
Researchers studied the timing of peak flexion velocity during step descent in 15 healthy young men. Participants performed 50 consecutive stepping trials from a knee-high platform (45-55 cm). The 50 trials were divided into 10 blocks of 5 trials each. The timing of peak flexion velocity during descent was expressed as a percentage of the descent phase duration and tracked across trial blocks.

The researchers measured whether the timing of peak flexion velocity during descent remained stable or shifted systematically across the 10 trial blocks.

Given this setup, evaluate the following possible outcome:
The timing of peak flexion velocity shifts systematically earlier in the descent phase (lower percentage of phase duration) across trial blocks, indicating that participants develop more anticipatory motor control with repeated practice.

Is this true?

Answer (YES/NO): NO